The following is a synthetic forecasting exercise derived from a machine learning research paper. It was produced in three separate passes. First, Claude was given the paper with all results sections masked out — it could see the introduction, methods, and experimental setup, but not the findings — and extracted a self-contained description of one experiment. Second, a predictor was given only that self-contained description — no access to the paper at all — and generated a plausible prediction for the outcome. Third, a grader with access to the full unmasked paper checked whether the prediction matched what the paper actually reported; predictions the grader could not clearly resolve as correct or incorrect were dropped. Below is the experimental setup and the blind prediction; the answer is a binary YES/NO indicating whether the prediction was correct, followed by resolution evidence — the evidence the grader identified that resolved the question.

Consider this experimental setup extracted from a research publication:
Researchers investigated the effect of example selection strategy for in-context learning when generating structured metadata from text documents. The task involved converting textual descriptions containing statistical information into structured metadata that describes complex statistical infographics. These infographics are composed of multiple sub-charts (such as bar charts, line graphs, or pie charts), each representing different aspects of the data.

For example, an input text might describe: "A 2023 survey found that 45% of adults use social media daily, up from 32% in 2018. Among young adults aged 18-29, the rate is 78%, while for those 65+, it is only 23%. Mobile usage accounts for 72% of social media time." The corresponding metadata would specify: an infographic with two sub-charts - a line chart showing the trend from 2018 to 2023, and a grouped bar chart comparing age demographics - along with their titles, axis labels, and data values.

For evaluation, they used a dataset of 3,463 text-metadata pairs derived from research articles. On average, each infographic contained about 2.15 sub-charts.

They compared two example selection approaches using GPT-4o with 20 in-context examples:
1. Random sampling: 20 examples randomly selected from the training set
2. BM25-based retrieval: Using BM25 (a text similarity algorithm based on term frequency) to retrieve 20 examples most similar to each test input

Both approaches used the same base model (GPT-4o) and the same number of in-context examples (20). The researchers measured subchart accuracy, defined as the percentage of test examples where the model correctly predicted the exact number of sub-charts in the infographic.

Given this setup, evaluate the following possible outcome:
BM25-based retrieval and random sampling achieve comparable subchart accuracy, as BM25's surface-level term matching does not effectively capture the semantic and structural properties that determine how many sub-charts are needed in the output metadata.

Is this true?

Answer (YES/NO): NO